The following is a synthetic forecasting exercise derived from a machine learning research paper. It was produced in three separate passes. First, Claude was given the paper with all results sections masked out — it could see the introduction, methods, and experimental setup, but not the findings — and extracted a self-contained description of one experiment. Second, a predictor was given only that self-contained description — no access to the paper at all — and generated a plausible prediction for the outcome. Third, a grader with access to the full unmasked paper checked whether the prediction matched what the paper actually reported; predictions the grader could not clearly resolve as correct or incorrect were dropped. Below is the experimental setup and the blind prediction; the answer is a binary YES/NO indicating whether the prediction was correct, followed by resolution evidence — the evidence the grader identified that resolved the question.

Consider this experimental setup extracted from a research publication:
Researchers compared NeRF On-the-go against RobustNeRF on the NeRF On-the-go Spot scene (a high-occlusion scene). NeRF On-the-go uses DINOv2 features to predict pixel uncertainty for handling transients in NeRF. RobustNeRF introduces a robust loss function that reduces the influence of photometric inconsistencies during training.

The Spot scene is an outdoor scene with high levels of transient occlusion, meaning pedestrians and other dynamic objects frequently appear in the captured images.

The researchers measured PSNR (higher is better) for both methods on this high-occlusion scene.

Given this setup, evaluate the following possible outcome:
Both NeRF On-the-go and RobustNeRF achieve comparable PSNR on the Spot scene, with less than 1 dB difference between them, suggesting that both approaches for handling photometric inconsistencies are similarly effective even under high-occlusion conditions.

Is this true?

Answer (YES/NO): NO